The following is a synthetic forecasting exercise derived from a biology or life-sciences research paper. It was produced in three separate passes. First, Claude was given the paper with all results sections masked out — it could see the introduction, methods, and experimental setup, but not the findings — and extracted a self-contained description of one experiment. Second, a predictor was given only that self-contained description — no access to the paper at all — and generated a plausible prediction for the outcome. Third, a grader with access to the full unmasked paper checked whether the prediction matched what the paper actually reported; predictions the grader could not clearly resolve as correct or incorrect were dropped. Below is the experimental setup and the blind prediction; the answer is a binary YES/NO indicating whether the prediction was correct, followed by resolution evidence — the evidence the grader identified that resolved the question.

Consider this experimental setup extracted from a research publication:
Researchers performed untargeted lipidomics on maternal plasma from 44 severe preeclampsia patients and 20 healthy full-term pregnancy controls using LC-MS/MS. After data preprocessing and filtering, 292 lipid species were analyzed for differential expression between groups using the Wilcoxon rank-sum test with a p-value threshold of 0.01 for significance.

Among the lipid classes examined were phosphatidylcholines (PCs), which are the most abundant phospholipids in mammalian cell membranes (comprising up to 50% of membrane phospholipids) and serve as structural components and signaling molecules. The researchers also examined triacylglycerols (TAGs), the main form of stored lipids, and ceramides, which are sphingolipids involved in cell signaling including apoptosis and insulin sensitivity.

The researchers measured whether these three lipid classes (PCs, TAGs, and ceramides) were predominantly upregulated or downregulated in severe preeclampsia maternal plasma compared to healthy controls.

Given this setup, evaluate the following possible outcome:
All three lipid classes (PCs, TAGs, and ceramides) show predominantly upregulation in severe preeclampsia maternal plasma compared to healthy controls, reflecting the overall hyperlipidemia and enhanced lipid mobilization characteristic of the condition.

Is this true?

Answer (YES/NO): NO